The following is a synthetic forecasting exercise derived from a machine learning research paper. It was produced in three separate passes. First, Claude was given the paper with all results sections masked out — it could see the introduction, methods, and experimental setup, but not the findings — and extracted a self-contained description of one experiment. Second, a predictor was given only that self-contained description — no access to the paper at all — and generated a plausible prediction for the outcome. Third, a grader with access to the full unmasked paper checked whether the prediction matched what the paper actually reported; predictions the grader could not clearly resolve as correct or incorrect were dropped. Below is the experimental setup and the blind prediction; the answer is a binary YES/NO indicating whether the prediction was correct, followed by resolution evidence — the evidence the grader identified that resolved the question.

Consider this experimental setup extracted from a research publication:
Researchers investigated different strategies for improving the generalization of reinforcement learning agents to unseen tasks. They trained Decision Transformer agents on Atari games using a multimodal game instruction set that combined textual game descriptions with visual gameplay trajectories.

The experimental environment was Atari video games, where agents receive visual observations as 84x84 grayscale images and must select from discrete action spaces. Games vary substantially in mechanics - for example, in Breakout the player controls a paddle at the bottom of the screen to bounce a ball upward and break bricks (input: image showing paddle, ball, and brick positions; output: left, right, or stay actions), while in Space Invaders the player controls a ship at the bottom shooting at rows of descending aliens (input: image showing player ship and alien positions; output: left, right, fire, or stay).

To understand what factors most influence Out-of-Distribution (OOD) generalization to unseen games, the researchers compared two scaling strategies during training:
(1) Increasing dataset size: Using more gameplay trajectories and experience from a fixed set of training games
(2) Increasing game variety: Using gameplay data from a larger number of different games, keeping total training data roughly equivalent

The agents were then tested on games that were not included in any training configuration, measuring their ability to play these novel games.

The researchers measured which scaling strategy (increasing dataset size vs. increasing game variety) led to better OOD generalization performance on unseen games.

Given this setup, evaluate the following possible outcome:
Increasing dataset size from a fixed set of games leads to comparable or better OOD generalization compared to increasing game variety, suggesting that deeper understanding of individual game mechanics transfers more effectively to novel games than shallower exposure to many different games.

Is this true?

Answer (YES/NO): NO